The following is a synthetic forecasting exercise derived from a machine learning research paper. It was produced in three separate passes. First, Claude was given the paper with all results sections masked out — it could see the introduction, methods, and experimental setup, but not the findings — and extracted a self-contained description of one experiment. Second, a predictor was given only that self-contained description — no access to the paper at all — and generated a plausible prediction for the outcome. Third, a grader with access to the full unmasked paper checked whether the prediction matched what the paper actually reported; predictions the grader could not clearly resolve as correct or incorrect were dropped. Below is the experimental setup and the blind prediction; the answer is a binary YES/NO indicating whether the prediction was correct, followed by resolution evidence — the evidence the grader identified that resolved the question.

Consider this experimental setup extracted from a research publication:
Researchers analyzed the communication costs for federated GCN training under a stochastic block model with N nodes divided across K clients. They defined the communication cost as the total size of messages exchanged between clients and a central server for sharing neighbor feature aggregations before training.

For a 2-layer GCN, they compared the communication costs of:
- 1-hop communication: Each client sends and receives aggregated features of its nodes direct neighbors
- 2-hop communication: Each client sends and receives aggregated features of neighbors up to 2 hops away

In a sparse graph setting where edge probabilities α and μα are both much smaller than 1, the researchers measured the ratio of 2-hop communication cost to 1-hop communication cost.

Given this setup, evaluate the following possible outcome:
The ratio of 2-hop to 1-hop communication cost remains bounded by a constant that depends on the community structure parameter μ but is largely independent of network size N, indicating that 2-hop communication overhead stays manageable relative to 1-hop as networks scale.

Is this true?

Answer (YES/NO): NO